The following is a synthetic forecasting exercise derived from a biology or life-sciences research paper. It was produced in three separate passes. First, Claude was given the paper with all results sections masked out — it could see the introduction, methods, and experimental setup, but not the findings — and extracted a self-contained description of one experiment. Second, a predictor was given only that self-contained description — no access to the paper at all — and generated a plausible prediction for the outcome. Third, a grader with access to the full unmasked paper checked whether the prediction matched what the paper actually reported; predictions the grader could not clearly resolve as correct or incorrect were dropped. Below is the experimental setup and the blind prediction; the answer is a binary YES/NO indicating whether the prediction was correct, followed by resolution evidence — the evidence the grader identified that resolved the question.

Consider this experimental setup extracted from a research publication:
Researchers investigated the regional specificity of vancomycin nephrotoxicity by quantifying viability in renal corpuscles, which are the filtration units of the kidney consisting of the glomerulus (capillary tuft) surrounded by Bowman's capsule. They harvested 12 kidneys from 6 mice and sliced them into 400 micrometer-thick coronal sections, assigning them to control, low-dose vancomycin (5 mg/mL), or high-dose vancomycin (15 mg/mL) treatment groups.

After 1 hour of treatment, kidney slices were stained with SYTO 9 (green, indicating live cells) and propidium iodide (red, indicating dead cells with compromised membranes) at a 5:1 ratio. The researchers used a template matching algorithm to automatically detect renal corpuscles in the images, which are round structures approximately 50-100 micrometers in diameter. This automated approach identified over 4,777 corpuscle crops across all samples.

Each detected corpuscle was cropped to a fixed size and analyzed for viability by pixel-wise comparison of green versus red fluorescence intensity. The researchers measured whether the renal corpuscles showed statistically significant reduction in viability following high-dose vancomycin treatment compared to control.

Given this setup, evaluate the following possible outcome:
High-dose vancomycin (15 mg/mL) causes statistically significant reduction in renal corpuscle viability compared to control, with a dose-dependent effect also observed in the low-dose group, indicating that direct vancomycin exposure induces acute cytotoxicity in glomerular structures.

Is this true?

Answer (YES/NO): NO